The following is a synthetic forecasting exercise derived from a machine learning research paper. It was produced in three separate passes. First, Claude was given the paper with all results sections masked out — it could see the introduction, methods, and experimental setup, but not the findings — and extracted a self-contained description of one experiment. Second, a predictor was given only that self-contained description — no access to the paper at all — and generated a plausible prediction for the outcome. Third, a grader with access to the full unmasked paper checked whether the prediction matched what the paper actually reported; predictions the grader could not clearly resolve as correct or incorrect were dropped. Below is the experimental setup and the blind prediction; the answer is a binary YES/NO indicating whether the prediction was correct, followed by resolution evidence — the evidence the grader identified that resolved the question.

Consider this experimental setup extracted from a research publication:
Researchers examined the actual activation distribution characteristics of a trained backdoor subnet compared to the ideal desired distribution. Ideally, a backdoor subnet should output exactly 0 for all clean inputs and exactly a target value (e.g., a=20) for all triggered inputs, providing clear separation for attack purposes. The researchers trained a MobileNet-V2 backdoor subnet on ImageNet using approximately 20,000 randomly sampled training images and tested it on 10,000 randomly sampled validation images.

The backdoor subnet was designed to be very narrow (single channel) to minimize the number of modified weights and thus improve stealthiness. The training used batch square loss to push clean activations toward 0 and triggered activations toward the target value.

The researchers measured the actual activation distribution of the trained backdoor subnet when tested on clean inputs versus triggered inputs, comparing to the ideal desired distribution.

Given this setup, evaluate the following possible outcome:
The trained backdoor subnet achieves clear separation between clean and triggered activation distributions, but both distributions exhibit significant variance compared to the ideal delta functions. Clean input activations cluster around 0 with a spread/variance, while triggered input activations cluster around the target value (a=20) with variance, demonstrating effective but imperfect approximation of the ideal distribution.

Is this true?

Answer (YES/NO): NO